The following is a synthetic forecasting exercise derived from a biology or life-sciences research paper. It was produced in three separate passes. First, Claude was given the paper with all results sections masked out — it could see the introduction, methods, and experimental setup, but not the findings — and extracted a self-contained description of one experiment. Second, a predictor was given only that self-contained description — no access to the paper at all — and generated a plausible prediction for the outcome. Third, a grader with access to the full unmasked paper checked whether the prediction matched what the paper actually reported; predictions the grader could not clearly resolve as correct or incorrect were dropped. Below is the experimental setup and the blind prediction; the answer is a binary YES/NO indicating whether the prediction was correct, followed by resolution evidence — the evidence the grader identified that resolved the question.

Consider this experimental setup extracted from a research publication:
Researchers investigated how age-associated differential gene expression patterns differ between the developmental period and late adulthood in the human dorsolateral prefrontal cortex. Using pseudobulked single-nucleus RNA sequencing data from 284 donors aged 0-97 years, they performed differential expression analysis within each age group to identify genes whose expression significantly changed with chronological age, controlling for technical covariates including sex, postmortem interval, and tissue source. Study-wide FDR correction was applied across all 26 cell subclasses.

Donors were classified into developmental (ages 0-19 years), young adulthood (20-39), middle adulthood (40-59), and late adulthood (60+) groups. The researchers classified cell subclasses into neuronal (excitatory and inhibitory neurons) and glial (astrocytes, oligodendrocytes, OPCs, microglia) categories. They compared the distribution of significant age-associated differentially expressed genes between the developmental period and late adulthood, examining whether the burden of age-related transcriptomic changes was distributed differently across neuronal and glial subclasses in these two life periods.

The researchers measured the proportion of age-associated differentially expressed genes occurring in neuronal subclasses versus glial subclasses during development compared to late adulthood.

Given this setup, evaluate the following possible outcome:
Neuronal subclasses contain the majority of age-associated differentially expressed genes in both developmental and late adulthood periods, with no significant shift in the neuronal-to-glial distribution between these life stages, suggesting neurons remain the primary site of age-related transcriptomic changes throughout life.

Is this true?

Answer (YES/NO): NO